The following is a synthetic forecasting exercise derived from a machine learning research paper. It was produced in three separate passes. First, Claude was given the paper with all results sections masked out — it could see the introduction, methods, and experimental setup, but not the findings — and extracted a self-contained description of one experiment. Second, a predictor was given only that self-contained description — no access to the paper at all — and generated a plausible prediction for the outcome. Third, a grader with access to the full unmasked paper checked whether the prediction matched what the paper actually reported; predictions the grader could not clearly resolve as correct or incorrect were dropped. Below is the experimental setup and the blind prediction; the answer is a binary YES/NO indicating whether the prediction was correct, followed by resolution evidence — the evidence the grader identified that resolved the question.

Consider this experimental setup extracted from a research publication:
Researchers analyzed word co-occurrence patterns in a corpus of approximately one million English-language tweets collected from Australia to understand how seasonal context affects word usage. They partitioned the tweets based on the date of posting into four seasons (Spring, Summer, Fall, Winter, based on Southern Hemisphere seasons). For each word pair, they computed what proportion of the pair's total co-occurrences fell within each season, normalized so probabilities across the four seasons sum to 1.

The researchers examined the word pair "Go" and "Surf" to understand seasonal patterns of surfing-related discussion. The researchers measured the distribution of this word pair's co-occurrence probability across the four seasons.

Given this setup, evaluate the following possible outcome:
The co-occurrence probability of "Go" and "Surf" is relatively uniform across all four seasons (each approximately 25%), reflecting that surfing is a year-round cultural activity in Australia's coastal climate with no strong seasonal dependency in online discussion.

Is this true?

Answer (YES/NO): NO